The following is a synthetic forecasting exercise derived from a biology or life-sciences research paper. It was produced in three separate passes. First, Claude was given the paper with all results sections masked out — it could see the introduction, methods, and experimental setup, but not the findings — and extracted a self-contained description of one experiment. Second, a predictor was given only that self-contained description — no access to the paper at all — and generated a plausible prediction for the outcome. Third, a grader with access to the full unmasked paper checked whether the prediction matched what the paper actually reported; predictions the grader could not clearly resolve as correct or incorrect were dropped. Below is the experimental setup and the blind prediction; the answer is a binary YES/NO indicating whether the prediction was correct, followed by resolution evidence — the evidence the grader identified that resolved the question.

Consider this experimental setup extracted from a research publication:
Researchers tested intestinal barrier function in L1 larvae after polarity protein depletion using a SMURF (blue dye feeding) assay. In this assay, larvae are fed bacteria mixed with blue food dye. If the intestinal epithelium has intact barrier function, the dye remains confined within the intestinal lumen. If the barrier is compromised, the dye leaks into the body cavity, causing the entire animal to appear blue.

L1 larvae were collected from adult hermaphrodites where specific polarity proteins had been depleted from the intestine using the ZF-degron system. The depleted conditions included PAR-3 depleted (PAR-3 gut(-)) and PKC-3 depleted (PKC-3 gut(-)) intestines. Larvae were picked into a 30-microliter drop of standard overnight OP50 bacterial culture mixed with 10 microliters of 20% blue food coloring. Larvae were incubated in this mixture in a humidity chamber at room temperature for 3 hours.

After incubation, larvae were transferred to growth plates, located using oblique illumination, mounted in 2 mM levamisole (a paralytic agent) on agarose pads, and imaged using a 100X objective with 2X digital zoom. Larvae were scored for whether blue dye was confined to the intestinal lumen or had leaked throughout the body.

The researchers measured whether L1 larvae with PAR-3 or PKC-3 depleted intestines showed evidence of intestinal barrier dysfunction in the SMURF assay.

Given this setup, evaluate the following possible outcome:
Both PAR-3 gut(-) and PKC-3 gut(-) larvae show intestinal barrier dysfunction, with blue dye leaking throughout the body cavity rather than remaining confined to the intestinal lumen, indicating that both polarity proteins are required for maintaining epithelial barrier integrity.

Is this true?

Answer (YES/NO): NO